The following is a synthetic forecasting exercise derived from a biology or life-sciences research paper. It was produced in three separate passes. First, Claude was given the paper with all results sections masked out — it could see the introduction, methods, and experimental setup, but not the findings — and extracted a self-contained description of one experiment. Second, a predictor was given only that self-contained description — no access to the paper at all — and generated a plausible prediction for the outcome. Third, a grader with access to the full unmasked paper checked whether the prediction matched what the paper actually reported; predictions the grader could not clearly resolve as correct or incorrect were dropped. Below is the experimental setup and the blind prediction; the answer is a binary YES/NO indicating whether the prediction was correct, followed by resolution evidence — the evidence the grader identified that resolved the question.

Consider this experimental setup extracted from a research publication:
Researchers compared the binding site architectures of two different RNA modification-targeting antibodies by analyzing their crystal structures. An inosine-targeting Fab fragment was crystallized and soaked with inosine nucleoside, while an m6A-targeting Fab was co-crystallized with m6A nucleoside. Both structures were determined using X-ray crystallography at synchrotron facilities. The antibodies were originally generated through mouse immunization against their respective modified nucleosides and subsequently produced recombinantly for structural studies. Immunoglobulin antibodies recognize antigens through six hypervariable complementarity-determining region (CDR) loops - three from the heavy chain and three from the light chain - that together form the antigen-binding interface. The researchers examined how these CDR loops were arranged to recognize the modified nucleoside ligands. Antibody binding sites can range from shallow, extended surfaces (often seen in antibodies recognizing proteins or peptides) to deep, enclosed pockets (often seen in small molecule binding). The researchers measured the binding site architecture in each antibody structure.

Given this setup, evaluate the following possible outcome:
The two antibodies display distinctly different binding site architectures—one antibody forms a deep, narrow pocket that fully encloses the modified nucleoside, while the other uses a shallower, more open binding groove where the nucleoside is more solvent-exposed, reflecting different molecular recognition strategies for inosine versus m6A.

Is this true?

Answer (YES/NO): NO